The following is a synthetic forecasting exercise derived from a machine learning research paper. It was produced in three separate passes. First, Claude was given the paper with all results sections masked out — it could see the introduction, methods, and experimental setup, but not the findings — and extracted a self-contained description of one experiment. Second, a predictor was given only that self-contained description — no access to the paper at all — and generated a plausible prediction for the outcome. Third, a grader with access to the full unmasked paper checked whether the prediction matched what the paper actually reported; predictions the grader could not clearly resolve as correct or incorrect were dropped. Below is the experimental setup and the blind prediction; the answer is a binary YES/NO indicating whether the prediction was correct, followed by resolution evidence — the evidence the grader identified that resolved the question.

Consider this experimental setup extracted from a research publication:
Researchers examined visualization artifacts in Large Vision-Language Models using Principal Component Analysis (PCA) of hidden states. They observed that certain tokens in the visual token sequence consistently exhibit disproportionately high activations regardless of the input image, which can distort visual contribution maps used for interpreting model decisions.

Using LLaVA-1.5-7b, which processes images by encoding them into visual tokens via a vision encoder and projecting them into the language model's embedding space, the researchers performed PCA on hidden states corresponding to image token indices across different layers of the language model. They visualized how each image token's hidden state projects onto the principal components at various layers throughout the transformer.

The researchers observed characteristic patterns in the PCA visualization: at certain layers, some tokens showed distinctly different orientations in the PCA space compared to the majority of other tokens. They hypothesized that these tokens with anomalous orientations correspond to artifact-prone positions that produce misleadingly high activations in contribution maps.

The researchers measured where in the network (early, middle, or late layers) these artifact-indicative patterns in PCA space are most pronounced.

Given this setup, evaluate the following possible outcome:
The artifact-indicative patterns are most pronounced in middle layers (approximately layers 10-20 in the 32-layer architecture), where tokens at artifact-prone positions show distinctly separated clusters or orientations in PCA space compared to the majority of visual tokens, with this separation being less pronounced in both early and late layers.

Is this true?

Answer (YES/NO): NO